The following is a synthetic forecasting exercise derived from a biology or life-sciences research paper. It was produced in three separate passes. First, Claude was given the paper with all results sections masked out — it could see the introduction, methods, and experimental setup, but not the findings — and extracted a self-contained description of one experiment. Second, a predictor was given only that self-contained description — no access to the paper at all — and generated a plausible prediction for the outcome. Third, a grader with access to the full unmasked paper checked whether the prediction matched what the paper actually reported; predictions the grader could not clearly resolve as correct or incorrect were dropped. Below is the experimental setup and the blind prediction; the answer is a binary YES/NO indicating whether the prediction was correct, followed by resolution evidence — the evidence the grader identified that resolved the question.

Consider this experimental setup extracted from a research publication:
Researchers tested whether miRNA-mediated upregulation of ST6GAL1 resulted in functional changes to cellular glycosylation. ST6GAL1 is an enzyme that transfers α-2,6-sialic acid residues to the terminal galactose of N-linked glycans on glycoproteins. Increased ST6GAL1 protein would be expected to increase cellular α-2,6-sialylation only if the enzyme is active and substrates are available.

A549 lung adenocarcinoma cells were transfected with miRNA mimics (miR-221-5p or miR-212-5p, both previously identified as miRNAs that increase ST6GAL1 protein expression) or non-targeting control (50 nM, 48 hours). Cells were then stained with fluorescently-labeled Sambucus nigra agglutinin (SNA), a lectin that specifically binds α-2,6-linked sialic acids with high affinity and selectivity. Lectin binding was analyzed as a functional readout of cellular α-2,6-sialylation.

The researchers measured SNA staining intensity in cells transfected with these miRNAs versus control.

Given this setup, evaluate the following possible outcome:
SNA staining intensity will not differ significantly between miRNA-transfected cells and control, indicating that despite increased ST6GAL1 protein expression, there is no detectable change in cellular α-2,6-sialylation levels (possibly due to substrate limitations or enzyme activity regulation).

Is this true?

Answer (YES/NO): NO